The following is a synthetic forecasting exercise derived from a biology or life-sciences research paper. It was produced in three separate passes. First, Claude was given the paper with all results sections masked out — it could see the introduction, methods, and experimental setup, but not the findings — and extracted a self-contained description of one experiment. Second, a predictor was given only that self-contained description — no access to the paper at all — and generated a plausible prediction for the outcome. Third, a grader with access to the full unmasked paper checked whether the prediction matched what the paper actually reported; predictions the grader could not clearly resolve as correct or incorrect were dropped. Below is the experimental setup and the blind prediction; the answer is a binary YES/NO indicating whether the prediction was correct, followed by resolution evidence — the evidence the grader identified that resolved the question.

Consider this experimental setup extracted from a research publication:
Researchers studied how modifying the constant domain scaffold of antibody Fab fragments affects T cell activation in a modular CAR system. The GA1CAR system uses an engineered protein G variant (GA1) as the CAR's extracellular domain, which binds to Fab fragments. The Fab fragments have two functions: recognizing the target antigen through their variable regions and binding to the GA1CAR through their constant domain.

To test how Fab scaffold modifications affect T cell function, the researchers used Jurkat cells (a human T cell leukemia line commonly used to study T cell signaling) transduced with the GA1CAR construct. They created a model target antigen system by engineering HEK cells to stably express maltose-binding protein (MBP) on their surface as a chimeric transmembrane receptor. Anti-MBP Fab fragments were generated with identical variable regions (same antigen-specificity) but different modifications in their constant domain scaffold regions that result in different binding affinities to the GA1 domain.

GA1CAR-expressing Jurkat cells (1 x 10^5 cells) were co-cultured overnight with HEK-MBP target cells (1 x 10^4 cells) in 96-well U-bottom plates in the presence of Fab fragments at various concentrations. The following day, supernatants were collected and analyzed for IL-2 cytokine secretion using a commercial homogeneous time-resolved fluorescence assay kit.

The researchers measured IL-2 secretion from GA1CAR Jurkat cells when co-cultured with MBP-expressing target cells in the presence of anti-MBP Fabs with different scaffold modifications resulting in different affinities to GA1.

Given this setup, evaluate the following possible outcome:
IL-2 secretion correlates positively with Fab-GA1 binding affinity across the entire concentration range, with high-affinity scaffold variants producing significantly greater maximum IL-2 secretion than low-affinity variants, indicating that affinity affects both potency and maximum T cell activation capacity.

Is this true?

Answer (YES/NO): YES